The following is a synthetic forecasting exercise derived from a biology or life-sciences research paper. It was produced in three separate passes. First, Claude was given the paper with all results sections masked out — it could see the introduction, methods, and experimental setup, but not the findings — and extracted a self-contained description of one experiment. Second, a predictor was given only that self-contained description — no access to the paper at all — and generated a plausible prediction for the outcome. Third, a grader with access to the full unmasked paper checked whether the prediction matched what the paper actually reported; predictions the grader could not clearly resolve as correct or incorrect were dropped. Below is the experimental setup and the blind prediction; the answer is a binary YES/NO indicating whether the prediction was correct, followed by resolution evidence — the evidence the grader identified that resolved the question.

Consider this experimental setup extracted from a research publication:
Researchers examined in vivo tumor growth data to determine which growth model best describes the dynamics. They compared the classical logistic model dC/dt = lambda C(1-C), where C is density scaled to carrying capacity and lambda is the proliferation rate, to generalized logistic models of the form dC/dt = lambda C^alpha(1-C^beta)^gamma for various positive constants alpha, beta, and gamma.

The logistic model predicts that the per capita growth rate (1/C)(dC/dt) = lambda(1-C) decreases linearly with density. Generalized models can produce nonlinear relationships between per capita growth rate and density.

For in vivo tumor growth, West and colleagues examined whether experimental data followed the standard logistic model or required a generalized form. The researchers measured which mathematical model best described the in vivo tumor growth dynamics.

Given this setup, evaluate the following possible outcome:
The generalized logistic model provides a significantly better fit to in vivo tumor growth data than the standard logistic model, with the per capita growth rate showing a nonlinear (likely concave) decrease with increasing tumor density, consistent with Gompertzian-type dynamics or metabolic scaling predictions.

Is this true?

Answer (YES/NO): YES